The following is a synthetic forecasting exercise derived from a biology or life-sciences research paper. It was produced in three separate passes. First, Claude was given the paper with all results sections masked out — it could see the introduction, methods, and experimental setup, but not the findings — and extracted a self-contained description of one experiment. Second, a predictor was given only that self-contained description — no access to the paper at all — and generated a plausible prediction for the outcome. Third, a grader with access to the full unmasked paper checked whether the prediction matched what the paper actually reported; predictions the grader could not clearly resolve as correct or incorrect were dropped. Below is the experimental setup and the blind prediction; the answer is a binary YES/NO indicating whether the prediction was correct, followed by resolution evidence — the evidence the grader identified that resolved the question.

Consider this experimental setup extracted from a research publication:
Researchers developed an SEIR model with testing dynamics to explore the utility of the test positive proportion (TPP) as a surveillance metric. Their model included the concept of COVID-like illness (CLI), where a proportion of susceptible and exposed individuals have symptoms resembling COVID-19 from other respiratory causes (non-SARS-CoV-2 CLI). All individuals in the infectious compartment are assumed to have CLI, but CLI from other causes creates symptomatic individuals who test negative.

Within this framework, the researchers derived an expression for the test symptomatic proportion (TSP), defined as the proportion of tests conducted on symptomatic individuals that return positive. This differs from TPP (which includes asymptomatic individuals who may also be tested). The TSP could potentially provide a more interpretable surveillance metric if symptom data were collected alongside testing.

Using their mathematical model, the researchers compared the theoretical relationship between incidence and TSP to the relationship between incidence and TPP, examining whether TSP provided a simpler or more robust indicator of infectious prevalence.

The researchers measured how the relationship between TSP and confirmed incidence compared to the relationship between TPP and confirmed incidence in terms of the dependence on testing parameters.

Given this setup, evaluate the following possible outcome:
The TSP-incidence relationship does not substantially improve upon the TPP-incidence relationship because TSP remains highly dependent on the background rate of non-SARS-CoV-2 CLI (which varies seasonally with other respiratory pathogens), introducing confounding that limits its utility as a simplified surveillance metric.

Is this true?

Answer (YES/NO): NO